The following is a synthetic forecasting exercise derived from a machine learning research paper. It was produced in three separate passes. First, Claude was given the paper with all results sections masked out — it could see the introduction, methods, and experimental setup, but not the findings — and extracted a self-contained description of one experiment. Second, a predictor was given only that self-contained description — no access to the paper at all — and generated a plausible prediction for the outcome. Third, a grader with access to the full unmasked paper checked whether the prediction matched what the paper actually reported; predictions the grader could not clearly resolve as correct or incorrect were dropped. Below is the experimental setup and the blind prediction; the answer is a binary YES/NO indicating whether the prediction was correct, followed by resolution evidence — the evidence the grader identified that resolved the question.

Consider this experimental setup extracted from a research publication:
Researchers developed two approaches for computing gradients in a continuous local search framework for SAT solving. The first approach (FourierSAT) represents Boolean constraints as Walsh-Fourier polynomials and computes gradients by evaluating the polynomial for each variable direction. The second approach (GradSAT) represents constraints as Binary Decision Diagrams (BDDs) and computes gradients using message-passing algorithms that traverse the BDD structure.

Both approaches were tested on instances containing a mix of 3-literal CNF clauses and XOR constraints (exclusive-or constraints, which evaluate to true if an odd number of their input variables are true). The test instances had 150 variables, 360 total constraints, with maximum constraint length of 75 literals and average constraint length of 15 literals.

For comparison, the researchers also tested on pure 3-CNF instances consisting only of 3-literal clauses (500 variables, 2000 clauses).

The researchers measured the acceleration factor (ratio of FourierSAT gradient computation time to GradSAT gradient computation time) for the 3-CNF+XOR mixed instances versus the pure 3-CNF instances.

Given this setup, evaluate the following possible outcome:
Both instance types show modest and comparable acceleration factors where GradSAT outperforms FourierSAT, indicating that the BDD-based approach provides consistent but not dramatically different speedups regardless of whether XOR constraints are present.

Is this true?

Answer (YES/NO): NO